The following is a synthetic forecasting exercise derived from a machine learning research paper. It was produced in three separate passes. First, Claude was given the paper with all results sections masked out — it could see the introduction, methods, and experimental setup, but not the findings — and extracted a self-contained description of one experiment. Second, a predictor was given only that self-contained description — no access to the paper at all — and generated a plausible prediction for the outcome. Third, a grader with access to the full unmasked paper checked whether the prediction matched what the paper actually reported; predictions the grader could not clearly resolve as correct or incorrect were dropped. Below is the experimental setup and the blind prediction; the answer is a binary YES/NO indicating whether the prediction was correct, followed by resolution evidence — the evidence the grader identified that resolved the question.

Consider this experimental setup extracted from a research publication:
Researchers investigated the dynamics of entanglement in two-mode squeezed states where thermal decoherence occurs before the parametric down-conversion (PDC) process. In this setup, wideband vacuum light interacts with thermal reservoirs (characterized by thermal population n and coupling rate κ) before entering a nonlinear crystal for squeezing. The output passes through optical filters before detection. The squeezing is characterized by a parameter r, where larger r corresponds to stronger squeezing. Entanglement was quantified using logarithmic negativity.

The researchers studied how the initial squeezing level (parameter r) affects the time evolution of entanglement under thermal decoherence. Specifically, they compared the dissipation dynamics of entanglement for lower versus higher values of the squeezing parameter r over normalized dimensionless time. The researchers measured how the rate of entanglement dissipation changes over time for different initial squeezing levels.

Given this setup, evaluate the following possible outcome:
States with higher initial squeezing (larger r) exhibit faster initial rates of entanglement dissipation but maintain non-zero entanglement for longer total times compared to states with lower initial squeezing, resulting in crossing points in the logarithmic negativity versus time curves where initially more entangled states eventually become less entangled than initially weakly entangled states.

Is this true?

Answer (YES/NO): NO